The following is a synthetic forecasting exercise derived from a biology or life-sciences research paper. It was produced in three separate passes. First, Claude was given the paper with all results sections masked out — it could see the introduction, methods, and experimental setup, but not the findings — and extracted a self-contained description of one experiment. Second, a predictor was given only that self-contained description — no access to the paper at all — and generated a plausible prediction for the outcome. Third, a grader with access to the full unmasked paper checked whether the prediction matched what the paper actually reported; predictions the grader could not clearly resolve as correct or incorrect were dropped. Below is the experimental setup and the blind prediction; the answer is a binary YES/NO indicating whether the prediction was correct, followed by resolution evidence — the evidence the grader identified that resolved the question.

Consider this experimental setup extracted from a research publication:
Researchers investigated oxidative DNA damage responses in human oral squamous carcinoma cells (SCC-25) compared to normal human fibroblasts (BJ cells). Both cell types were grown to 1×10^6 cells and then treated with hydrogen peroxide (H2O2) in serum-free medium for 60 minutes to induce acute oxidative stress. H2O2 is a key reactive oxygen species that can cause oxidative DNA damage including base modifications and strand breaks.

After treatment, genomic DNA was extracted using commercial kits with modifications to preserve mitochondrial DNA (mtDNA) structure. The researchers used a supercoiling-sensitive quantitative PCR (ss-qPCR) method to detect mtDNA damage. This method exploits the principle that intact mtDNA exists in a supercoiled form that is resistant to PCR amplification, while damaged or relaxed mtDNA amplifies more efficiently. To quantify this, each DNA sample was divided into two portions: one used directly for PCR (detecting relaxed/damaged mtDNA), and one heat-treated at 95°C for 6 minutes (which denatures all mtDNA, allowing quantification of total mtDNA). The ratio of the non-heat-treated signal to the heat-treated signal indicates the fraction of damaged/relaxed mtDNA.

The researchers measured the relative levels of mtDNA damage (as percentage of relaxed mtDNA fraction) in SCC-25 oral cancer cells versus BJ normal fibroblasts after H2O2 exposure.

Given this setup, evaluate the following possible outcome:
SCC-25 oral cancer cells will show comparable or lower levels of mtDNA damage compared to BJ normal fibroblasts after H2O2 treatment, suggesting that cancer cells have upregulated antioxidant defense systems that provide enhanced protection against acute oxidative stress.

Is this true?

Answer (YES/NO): NO